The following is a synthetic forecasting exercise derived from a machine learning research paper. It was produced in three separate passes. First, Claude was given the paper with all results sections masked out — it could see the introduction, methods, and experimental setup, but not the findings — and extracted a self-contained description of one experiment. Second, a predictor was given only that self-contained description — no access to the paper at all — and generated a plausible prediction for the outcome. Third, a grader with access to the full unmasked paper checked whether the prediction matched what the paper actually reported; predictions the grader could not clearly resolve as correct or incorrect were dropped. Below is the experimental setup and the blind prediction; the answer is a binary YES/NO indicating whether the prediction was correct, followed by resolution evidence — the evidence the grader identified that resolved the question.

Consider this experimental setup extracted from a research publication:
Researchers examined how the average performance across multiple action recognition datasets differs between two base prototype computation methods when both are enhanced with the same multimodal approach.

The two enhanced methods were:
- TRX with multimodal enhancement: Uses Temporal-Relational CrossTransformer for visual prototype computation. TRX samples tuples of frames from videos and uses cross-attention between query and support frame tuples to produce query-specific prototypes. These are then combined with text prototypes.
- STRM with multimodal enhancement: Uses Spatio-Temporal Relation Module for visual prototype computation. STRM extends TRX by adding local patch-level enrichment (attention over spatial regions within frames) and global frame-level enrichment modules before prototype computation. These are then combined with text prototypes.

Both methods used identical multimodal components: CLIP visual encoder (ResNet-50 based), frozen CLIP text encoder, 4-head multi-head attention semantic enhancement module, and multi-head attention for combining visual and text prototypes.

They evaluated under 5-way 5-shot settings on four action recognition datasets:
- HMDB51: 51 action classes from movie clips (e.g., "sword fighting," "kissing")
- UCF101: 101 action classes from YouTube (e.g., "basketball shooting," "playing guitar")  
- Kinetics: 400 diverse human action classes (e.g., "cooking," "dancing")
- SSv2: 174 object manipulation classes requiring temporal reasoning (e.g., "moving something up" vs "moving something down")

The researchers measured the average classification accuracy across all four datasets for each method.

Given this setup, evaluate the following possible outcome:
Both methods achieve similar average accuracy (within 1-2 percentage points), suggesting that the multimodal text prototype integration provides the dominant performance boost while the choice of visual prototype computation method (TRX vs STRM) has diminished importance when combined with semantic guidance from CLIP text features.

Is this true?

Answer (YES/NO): YES